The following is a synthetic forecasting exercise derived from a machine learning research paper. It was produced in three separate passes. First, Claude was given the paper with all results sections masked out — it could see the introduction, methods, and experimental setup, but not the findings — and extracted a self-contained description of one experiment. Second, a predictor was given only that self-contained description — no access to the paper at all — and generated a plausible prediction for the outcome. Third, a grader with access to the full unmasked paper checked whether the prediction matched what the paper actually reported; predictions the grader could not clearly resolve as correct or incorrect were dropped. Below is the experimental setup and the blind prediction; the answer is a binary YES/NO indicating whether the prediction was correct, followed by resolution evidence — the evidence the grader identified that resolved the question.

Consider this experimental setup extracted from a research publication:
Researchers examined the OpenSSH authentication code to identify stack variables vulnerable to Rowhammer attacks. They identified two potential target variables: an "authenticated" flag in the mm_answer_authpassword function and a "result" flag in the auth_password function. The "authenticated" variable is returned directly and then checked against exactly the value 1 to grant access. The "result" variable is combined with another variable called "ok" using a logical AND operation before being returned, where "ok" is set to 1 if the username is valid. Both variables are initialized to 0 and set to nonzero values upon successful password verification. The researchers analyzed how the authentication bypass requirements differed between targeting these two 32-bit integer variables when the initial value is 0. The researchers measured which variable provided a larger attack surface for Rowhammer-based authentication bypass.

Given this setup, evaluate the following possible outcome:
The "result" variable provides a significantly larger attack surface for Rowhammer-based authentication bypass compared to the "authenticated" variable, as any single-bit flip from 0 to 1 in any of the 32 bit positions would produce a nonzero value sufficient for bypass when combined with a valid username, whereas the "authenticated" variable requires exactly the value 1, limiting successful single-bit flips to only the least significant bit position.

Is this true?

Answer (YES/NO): YES